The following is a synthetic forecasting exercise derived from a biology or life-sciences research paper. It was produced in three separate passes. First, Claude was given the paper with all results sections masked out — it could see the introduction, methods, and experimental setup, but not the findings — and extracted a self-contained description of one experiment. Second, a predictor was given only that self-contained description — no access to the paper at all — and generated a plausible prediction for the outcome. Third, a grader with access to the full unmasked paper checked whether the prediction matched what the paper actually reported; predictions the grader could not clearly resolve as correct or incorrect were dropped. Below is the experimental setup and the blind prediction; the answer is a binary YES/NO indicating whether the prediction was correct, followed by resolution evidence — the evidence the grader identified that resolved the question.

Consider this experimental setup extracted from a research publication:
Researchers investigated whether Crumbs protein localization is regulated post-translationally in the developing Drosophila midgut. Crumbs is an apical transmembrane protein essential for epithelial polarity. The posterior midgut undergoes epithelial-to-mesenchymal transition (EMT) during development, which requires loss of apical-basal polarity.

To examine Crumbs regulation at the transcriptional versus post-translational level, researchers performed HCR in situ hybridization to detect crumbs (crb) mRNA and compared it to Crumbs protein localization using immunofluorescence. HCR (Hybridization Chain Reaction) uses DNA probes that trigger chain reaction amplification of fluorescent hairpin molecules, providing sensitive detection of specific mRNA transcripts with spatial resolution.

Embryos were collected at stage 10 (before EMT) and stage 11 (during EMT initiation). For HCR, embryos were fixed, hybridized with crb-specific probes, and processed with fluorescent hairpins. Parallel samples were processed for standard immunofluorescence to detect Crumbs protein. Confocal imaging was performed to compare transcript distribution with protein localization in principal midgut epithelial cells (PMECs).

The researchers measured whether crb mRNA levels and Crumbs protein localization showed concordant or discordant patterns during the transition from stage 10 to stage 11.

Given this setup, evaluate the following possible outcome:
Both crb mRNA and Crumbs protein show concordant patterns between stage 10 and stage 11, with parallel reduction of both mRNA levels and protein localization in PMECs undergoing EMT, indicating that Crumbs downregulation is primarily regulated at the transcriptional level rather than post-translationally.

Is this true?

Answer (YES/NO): NO